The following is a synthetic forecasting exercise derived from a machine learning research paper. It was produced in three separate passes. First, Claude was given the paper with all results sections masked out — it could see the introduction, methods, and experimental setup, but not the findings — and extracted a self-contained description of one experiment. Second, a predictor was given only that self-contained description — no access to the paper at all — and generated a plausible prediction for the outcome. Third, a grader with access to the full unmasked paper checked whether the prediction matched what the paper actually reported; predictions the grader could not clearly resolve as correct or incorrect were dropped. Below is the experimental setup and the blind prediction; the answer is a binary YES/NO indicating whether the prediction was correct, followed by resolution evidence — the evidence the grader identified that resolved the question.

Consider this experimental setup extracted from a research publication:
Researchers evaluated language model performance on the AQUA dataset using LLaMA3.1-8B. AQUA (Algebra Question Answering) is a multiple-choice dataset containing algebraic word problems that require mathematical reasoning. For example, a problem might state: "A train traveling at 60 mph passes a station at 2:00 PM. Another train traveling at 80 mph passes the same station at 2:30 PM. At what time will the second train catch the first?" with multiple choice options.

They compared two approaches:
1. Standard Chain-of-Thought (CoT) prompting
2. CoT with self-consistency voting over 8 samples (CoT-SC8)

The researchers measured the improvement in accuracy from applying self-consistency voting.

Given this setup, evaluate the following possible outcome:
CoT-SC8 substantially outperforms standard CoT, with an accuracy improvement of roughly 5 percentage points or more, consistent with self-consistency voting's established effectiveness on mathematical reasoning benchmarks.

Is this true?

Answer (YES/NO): NO